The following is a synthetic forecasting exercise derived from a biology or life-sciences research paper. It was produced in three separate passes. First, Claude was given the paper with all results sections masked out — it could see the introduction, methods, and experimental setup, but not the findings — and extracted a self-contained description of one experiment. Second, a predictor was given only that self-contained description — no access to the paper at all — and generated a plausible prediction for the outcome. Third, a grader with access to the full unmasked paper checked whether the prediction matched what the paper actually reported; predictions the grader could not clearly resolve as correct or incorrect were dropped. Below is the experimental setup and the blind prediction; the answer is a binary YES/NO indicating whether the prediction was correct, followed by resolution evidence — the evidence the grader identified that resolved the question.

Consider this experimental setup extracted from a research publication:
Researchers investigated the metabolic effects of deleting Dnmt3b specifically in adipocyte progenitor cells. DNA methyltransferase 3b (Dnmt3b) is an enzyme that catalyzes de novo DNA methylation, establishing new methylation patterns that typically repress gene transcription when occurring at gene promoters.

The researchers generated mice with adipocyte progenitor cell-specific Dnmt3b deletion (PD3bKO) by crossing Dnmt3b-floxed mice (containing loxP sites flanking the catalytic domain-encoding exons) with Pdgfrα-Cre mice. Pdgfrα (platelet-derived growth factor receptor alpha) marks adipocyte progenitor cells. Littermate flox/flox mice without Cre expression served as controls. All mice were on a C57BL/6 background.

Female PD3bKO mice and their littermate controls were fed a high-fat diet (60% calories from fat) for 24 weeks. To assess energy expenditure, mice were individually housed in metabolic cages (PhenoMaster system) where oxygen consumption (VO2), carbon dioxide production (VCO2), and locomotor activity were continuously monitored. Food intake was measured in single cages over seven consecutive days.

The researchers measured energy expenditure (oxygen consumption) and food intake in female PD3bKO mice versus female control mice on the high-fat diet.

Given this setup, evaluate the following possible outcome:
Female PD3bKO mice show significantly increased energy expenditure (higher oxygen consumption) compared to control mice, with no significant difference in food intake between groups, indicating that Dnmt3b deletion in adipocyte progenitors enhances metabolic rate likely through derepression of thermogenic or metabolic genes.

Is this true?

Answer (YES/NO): NO